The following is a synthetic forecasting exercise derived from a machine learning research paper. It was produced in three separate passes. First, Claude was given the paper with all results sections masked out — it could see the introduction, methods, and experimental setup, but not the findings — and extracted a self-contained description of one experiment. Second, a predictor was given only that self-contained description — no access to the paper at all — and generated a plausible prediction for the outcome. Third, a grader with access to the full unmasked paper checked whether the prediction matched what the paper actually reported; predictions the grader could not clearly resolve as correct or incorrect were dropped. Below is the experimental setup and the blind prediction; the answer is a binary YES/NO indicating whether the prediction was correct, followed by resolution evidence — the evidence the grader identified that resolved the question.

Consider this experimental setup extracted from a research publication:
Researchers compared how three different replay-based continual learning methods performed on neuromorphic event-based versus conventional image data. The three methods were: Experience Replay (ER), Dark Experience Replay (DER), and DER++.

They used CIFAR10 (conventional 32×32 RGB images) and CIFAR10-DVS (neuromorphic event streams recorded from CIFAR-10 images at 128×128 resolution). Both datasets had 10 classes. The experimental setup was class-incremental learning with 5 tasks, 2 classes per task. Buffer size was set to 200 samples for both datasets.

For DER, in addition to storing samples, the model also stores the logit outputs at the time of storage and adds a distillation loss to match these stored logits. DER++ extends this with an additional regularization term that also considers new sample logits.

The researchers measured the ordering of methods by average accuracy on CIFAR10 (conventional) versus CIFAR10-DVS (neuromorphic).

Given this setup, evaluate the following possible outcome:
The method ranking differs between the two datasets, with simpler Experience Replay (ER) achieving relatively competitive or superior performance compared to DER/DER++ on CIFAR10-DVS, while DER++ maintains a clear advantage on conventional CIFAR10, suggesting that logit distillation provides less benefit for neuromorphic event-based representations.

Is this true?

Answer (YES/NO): NO